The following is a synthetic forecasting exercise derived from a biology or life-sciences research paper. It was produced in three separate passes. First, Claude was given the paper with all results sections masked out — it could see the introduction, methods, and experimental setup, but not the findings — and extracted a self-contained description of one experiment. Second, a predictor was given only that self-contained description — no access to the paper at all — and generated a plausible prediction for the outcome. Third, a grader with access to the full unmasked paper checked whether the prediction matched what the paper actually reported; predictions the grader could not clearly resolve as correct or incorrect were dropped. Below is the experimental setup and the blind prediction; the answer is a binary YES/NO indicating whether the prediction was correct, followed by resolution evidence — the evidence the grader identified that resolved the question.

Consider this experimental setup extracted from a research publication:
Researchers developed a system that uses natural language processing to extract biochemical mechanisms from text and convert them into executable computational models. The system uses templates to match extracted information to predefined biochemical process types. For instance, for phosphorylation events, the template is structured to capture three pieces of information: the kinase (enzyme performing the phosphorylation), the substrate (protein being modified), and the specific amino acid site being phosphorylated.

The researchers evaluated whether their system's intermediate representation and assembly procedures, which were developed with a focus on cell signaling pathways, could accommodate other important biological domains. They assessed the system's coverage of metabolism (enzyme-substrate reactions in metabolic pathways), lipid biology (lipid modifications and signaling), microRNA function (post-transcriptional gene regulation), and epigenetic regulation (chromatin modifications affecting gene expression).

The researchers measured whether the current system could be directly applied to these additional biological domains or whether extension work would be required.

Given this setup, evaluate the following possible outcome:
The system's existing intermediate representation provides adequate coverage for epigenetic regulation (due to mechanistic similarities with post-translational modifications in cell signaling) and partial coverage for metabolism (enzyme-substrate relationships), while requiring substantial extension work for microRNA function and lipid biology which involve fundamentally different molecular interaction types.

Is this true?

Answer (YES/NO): NO